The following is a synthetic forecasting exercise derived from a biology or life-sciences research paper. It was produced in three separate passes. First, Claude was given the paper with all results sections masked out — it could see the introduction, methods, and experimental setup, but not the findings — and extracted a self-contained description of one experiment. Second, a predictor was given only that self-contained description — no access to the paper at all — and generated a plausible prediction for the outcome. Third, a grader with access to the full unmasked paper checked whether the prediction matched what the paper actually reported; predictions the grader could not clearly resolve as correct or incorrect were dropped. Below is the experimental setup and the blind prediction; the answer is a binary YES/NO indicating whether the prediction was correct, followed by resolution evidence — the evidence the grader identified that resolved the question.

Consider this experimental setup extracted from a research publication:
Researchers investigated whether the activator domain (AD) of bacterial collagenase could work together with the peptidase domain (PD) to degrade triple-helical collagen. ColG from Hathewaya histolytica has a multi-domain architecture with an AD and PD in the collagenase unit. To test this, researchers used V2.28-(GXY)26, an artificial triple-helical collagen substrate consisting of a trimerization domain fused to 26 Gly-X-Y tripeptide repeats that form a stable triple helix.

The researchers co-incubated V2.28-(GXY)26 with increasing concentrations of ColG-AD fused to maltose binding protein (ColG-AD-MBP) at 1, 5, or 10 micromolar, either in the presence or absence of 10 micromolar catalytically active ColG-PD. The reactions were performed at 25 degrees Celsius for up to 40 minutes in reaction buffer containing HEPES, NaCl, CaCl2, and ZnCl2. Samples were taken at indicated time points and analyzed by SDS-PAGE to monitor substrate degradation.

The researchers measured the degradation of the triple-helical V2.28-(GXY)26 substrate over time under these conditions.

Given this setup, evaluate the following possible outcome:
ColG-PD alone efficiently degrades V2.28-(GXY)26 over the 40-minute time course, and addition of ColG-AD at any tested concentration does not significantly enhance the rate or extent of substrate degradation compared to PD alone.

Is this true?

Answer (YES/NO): NO